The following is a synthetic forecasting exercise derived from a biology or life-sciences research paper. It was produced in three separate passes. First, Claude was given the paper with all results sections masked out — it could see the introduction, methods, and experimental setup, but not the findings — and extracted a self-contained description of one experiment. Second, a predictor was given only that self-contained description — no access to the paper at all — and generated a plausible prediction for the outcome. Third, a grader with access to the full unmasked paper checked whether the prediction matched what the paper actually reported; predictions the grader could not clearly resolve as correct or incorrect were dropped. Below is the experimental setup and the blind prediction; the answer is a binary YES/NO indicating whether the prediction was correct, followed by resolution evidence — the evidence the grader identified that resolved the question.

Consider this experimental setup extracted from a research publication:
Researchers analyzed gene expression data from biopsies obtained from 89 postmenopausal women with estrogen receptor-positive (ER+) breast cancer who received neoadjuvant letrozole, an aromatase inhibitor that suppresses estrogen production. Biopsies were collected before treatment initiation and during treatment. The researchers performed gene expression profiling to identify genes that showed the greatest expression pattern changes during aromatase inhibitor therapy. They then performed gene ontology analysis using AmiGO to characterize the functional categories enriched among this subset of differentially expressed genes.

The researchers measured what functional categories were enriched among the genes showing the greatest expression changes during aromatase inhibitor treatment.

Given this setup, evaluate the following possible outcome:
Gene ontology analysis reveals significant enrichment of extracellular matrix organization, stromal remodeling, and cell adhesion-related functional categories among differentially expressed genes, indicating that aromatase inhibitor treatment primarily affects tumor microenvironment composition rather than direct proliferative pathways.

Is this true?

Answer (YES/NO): NO